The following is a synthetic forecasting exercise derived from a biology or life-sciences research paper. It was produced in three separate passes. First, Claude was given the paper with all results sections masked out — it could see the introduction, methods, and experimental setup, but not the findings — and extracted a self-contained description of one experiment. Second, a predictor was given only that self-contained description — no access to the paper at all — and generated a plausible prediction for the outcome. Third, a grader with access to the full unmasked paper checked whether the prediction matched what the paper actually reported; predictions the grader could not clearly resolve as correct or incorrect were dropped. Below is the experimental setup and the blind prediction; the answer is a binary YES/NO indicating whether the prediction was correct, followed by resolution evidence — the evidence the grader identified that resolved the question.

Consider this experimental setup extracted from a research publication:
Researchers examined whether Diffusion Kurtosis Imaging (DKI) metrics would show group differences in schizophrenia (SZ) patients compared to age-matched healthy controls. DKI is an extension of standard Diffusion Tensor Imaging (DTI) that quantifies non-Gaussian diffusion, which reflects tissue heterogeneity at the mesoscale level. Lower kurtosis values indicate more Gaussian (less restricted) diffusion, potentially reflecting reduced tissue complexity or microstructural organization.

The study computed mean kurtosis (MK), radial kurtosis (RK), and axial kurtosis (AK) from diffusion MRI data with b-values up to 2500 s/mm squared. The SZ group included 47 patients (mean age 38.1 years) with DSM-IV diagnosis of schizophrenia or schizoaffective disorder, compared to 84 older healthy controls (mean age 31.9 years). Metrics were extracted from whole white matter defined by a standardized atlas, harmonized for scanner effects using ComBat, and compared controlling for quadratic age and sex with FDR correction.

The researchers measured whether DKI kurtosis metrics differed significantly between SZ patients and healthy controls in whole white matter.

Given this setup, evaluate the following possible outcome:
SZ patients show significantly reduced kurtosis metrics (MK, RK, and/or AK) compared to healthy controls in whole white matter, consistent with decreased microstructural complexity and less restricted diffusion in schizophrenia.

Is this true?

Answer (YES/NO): YES